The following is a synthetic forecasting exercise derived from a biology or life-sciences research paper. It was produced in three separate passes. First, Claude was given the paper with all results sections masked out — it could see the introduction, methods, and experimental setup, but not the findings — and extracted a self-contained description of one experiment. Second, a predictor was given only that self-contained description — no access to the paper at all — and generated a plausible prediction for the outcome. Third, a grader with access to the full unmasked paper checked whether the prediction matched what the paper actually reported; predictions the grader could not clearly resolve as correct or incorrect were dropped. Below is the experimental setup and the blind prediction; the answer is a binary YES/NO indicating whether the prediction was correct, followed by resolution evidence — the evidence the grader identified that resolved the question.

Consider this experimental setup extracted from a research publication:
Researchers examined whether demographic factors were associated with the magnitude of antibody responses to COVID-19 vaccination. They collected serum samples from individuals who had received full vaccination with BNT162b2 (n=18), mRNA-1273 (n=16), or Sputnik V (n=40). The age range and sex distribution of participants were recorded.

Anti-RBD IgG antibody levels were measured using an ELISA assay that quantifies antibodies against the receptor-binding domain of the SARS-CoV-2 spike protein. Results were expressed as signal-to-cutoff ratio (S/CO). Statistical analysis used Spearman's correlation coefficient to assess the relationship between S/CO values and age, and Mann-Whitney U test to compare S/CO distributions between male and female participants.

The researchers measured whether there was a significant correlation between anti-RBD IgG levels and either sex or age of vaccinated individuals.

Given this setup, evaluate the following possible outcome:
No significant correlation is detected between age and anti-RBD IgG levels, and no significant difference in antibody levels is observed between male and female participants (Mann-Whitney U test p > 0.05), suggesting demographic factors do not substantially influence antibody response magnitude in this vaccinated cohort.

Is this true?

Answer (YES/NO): YES